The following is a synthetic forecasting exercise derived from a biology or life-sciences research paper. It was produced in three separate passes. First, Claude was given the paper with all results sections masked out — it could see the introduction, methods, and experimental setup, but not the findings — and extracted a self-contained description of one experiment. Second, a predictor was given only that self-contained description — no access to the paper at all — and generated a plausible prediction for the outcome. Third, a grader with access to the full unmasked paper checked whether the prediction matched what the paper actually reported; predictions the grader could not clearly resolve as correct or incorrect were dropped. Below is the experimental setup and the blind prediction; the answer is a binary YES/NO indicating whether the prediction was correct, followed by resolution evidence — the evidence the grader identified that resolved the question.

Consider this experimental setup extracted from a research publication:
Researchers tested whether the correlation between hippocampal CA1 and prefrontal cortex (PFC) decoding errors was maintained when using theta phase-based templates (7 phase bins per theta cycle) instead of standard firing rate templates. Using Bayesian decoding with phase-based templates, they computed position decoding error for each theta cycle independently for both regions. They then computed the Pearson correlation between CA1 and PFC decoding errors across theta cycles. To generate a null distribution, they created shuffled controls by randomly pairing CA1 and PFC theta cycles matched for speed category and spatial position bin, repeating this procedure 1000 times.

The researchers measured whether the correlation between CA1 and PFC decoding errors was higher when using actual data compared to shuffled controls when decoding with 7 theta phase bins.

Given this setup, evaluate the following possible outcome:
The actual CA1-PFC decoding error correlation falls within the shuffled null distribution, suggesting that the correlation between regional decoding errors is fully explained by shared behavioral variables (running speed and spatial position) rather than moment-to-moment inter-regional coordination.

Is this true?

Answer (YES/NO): NO